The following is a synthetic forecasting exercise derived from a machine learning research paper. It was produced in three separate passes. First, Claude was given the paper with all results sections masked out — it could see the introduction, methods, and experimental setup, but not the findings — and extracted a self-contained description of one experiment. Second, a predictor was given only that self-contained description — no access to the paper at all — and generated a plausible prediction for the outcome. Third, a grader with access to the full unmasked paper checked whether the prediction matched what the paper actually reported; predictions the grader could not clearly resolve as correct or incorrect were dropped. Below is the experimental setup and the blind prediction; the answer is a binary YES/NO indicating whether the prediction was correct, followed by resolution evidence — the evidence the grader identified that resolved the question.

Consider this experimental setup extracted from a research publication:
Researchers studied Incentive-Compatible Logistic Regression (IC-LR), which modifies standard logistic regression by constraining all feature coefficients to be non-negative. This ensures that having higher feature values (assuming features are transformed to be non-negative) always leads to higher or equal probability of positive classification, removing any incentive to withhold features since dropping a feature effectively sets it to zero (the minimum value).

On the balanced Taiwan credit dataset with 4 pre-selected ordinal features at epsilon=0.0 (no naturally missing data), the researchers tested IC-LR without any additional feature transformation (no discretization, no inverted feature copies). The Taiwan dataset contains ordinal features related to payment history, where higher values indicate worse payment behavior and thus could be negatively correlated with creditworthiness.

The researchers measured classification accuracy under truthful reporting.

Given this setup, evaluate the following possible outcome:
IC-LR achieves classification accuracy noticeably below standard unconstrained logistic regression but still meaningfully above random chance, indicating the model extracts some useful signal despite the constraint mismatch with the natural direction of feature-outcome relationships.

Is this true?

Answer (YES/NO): NO